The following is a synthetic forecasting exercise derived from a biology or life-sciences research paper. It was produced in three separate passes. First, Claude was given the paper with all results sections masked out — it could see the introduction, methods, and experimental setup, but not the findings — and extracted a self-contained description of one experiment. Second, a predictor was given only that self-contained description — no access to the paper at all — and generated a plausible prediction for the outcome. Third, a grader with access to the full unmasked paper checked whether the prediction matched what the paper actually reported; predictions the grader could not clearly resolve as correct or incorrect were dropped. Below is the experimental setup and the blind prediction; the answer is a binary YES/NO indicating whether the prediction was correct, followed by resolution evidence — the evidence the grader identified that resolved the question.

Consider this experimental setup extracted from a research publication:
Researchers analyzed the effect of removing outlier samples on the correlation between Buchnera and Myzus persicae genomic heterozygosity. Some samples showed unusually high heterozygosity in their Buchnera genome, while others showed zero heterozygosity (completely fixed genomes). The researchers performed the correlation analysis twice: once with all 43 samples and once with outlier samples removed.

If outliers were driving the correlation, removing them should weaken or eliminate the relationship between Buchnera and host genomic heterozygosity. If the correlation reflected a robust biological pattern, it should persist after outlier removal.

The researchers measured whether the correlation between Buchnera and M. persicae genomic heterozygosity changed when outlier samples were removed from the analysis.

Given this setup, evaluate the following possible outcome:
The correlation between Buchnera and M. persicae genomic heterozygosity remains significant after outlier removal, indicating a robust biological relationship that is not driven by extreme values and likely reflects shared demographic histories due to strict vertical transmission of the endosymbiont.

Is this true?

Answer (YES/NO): NO